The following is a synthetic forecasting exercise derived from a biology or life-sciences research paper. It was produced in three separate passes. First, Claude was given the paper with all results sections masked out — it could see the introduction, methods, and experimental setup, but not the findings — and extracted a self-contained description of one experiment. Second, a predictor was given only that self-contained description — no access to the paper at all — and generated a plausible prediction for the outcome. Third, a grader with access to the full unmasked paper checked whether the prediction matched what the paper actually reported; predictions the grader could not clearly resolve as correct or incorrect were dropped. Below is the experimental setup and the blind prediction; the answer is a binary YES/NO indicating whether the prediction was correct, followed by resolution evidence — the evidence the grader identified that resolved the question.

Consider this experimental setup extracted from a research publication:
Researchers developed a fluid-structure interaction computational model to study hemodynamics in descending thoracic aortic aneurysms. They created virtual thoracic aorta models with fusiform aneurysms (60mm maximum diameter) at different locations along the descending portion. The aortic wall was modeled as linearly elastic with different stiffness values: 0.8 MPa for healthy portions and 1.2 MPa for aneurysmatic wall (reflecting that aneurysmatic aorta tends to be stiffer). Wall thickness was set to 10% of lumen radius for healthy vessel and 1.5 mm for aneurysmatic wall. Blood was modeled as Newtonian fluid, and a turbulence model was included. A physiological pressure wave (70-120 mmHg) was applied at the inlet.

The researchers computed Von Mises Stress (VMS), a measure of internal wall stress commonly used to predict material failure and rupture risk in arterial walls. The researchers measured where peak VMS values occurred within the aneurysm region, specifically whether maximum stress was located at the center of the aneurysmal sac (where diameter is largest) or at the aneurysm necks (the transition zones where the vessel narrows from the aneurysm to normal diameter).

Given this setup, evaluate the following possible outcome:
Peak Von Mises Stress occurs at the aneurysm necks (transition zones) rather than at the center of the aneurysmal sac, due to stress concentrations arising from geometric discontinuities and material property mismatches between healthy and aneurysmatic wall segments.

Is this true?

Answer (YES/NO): YES